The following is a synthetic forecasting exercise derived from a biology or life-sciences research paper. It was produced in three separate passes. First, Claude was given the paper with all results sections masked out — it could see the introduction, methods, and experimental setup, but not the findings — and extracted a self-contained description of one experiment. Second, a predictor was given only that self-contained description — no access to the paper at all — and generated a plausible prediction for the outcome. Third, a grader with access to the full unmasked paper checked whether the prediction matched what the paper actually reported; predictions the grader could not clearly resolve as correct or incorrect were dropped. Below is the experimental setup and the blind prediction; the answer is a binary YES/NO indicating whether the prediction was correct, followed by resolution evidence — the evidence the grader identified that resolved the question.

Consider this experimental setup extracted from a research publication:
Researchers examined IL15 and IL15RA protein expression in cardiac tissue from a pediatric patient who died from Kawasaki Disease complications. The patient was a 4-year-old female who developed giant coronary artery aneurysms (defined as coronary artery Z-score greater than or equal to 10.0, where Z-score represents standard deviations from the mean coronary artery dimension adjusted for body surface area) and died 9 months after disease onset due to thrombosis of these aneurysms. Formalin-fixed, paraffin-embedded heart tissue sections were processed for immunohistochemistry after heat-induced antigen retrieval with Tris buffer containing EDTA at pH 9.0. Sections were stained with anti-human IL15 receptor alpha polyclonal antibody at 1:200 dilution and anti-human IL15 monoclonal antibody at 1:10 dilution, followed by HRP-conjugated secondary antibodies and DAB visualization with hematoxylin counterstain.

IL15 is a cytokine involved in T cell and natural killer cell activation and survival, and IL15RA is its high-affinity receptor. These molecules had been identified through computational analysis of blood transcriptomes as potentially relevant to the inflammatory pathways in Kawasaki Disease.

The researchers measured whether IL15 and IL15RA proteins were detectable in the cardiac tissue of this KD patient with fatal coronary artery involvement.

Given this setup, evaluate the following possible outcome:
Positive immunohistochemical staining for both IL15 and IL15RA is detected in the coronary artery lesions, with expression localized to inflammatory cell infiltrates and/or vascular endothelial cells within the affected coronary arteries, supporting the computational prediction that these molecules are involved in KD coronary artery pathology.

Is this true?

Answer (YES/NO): NO